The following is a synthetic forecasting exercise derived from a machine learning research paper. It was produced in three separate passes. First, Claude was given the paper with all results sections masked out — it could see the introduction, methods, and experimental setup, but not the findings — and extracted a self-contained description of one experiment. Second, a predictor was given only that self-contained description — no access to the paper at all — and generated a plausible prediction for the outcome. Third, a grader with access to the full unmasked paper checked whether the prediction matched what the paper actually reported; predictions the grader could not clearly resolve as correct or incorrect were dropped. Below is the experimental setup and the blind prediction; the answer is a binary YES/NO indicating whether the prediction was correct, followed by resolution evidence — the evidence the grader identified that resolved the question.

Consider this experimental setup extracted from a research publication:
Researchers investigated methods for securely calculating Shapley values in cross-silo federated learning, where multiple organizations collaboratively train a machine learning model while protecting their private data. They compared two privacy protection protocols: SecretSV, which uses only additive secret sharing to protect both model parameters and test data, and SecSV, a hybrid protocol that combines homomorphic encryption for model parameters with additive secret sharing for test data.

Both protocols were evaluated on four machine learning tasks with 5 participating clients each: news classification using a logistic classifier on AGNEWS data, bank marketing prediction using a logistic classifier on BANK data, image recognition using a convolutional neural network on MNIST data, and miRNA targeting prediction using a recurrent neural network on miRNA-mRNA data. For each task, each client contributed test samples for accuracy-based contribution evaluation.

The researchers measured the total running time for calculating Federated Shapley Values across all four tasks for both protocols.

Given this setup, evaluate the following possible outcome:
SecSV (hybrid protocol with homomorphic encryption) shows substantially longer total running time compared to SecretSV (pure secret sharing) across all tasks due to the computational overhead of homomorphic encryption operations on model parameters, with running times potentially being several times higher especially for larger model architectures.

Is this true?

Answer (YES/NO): NO